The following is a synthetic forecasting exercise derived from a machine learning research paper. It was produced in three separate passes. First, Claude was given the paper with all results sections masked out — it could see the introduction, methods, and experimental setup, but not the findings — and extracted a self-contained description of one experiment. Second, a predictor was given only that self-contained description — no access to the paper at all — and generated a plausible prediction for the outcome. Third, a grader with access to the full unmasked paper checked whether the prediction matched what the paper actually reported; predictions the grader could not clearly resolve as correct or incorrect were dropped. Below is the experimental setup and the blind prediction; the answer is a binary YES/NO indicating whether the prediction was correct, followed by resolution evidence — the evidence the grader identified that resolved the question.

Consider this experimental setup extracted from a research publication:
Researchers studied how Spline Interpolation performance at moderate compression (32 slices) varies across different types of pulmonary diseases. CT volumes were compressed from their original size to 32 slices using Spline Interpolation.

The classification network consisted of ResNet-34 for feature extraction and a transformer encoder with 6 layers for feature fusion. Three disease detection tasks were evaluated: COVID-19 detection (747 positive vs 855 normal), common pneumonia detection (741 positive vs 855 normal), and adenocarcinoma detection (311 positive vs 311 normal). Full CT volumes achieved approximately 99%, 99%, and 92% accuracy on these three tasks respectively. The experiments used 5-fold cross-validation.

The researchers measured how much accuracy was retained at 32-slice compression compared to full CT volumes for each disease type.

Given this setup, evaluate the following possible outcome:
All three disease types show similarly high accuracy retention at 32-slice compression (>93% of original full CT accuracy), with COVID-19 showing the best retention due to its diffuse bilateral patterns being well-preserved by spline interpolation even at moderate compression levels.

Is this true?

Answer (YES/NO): NO